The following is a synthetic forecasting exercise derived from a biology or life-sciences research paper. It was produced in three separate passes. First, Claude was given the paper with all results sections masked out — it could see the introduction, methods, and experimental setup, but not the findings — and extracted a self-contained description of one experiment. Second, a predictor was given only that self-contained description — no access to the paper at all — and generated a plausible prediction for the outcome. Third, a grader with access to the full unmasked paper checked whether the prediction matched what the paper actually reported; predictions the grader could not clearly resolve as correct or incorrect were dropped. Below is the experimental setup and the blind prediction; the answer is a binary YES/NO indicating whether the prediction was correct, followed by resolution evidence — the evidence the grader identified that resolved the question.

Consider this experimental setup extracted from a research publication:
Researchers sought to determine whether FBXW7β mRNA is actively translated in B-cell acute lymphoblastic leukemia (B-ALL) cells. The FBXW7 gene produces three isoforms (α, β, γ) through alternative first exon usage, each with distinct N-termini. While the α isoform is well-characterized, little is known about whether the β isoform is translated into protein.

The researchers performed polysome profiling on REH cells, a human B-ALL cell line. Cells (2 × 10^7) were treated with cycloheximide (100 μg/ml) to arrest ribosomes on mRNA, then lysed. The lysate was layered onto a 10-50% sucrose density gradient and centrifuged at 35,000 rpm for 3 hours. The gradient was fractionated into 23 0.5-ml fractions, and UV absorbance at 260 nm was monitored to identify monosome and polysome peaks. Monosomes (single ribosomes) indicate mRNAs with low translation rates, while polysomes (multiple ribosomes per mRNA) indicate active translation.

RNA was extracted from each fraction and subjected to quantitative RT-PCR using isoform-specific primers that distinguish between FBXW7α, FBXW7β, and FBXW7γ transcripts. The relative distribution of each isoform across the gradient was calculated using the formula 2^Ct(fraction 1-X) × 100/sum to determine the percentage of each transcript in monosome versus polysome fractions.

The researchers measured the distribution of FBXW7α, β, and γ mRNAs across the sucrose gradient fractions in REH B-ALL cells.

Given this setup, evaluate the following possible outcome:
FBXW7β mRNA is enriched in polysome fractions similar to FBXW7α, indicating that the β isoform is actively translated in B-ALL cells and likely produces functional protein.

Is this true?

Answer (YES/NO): NO